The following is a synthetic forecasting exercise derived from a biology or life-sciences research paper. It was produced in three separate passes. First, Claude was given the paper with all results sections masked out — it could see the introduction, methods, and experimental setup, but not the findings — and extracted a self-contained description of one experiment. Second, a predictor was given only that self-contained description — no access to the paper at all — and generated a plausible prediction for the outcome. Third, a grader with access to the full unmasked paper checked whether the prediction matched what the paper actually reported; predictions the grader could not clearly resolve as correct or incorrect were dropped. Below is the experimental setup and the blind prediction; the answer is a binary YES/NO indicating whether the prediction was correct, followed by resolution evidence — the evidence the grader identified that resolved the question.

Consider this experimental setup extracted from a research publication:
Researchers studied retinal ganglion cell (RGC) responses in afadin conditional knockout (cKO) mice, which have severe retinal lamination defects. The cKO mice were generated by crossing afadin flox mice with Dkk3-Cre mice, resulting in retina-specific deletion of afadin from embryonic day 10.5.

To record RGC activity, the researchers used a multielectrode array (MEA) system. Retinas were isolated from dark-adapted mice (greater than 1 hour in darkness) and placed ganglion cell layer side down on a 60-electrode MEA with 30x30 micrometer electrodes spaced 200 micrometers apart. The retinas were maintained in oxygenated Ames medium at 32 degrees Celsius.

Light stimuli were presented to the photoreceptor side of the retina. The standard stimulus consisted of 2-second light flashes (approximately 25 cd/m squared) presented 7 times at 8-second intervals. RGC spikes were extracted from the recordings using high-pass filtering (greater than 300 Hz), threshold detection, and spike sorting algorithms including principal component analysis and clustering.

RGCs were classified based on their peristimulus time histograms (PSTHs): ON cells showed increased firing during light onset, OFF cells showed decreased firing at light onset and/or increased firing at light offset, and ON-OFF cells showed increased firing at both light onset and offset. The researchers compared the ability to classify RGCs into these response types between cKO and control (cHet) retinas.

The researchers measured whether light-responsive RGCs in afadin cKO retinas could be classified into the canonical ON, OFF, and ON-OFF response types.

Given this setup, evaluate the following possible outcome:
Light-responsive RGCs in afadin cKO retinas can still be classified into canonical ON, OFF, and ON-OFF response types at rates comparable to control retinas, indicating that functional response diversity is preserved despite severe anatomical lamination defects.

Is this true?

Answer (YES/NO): YES